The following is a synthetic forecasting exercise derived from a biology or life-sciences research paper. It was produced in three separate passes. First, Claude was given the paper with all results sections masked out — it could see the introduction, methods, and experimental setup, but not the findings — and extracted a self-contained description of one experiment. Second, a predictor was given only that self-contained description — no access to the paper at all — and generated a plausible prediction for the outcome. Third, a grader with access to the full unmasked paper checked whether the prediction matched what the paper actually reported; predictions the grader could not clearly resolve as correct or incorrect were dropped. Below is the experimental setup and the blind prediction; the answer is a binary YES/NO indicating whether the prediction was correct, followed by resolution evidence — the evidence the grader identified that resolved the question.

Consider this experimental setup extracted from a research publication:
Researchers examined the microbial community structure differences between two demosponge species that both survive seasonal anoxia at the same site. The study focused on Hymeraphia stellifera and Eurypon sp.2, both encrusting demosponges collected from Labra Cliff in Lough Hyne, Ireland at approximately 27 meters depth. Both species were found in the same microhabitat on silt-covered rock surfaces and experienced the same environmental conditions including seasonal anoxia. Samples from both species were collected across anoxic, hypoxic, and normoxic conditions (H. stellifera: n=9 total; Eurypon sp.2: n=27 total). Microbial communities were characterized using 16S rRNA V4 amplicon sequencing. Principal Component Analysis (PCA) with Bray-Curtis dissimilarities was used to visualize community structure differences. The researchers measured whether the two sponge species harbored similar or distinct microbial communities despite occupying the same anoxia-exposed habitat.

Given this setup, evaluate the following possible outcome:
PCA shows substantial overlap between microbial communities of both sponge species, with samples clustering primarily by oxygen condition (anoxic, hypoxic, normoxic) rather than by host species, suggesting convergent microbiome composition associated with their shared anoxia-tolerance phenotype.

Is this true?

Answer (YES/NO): NO